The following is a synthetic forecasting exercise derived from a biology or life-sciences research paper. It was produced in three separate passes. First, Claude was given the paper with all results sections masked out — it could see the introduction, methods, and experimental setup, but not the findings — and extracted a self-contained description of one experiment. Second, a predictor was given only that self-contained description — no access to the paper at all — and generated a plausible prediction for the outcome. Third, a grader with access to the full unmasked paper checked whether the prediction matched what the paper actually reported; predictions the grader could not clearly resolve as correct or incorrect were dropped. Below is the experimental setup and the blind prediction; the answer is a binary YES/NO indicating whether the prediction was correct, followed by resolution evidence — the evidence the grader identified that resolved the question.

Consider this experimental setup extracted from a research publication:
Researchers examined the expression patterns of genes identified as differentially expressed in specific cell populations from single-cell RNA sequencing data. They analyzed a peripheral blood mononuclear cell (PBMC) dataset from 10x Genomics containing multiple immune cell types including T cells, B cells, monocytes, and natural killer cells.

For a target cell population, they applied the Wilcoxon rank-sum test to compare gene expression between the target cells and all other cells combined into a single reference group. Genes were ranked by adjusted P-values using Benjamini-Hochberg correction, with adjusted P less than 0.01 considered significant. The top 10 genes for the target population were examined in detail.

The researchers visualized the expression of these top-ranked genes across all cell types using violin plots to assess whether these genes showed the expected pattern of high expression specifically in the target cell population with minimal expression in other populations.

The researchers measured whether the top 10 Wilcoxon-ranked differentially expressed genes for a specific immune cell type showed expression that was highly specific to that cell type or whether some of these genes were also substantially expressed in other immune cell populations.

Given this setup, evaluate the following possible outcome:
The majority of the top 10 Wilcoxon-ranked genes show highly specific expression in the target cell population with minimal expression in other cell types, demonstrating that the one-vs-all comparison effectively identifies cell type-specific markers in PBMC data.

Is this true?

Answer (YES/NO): NO